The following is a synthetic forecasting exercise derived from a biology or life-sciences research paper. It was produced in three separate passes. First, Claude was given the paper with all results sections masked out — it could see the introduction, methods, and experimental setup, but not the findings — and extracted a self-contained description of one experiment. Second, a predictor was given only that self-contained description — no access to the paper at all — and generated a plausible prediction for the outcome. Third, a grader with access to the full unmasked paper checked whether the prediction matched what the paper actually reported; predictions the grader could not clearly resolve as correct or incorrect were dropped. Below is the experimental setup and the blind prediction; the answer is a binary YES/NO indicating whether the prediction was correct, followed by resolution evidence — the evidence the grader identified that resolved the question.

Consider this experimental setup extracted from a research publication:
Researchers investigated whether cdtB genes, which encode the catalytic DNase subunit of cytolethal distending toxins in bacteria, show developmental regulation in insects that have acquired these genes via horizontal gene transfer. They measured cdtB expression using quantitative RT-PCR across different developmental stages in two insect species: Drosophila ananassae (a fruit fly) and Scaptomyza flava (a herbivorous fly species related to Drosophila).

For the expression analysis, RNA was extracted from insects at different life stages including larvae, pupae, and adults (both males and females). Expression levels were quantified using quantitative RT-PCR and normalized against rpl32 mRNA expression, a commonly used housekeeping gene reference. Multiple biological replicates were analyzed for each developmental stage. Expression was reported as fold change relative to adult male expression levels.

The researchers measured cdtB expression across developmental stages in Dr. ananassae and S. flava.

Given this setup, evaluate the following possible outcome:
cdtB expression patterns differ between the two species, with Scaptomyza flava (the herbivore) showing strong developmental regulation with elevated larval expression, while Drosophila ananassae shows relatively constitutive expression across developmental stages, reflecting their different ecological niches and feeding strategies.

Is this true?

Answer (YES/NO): NO